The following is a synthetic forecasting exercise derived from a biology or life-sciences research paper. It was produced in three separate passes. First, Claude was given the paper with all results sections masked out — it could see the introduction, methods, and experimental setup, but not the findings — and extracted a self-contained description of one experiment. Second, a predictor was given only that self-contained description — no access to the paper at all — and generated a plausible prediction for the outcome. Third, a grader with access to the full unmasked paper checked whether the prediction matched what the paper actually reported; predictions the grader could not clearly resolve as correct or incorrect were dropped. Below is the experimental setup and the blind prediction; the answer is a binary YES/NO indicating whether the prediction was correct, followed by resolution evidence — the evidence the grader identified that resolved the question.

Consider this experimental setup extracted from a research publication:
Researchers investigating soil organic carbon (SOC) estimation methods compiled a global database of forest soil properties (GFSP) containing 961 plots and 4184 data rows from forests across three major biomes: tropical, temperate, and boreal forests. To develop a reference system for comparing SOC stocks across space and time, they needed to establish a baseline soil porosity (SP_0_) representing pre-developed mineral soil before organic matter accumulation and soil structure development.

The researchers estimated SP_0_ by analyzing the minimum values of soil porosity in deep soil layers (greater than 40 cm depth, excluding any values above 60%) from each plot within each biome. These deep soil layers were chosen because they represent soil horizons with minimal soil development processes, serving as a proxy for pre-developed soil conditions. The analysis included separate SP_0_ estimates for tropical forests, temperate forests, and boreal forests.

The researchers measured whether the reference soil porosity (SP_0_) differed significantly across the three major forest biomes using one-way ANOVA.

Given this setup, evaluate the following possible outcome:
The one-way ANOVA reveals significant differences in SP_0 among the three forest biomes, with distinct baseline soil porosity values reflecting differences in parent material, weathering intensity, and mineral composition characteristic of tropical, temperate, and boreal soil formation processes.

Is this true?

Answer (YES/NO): NO